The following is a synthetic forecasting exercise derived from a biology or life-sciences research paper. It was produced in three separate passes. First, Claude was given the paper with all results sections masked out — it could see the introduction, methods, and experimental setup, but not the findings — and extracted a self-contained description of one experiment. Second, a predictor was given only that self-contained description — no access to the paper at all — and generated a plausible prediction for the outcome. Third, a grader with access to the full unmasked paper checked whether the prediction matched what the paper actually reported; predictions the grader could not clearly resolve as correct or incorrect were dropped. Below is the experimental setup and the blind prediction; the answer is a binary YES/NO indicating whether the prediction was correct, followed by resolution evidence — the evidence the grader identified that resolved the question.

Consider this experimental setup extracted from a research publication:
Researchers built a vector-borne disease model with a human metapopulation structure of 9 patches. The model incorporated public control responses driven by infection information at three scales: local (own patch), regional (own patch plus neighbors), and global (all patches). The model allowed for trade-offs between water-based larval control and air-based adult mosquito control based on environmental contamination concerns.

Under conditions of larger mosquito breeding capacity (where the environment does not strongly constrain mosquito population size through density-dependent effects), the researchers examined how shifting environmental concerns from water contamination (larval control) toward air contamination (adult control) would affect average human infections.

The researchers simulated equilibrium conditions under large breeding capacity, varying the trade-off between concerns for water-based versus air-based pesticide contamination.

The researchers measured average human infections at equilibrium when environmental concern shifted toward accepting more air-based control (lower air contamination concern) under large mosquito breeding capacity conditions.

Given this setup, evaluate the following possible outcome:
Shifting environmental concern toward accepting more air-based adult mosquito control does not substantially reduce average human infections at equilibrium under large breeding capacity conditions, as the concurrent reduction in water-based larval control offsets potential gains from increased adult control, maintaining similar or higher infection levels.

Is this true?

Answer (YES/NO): NO